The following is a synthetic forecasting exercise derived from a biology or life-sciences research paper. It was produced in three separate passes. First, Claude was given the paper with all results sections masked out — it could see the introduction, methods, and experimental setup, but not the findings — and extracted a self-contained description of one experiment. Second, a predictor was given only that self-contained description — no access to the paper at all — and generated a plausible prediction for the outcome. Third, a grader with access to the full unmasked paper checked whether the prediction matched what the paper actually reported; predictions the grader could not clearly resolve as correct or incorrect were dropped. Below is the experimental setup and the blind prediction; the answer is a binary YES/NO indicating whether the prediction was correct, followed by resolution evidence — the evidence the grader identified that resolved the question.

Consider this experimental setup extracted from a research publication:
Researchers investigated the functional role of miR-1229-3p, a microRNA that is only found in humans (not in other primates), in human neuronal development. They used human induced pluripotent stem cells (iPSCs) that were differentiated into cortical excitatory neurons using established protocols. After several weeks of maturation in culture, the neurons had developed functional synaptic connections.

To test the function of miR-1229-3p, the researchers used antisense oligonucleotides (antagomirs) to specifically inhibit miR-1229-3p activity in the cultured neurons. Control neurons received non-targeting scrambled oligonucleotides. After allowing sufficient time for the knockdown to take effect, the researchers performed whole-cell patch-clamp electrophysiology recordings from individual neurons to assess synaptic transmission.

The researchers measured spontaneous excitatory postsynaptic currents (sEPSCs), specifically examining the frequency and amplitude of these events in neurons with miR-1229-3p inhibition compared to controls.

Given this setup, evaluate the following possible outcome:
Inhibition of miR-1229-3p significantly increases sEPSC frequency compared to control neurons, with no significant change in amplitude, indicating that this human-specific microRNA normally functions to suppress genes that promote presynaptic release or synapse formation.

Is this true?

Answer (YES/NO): NO